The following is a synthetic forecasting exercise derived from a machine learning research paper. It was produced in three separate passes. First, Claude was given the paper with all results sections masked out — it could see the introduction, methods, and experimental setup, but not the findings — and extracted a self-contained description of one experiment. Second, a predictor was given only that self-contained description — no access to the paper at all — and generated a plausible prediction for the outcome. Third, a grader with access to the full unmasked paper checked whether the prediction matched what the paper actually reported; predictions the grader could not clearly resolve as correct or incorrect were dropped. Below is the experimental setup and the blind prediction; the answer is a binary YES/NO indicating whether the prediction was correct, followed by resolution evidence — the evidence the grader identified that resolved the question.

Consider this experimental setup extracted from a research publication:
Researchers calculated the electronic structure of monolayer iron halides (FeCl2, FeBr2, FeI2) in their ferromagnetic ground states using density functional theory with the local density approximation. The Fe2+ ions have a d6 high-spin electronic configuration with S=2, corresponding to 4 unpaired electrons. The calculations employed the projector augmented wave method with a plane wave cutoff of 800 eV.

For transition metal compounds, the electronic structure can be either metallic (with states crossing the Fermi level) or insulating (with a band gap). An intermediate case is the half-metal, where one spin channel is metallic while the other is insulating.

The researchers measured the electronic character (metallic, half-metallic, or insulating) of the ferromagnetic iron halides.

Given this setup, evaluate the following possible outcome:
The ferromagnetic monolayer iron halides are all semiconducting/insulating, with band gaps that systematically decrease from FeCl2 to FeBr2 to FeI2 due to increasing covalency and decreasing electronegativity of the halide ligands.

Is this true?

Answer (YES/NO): NO